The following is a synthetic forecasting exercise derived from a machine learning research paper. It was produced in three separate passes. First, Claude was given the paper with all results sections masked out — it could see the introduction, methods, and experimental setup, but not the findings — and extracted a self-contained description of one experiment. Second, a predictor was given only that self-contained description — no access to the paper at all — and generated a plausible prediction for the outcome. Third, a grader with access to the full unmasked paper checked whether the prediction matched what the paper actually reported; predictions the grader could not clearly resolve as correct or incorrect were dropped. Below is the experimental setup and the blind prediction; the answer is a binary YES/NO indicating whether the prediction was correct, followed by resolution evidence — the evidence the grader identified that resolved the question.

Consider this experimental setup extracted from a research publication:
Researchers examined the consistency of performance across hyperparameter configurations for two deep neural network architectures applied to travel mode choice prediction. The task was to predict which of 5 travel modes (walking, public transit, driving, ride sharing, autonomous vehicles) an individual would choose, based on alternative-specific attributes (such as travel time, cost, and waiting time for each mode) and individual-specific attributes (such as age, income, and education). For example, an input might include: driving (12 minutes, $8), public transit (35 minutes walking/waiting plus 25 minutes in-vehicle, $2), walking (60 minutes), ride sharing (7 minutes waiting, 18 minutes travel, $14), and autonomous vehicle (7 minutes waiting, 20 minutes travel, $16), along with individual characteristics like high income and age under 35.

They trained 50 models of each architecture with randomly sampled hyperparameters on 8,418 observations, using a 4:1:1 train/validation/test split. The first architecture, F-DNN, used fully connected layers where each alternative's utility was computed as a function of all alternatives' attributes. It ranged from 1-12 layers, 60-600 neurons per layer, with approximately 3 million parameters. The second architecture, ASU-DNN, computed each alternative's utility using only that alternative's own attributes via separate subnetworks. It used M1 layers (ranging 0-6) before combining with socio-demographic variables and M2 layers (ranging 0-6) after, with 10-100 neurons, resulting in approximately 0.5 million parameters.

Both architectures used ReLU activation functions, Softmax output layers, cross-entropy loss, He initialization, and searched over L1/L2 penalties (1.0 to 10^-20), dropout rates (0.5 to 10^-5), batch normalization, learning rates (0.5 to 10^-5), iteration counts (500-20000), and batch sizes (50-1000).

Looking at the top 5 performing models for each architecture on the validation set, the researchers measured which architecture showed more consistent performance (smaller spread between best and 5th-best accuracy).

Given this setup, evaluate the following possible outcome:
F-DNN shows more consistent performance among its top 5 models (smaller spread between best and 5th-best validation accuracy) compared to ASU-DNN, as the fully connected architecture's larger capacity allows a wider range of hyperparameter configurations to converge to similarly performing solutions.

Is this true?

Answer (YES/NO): YES